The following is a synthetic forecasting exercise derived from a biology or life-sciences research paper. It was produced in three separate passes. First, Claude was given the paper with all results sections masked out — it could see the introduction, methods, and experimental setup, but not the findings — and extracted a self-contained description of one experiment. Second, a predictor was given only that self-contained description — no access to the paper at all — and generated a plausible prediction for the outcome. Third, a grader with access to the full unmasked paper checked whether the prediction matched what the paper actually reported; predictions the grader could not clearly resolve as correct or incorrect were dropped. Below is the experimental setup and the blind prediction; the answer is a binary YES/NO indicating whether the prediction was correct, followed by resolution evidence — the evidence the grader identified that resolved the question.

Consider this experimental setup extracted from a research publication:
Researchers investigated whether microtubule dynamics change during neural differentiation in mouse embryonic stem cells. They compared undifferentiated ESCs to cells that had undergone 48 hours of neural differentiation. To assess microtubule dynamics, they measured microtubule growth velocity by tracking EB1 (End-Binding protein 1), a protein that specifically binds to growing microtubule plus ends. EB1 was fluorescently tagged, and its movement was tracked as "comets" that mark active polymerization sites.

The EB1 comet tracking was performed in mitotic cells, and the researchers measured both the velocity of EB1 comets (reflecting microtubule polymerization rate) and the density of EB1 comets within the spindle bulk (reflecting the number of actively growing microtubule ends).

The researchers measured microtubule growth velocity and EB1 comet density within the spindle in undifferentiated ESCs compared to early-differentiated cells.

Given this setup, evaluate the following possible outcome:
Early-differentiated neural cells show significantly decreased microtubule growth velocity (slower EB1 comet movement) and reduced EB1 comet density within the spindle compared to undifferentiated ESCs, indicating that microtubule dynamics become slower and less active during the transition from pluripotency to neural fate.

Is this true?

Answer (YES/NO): NO